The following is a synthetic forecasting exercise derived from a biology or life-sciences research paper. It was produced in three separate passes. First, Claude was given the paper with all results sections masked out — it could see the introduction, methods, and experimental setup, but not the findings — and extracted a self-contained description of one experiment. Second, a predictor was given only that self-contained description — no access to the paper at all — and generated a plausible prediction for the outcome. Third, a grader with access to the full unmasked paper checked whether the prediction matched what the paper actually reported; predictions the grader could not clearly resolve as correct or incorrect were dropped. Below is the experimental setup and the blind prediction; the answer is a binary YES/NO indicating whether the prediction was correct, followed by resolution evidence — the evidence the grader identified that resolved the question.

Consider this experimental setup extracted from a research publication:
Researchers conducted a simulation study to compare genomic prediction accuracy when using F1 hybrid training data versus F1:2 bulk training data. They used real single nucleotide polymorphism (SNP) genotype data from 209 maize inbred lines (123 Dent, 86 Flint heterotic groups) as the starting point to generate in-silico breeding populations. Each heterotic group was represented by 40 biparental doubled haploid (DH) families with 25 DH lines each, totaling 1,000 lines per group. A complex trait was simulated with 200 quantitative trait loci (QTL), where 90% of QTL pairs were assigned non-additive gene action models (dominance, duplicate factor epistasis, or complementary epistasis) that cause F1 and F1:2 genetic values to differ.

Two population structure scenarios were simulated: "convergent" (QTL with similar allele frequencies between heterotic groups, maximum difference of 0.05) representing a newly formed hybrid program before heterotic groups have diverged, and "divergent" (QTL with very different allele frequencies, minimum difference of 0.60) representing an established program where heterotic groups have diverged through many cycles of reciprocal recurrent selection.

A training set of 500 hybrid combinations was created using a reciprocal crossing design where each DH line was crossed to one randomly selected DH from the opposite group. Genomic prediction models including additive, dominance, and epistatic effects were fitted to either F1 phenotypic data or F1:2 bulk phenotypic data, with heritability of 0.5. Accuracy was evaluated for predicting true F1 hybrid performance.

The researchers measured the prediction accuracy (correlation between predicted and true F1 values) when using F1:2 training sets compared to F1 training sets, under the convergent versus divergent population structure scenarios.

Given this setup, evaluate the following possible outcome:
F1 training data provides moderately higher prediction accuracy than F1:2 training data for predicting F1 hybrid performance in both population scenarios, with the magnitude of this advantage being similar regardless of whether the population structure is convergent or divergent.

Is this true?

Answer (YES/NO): NO